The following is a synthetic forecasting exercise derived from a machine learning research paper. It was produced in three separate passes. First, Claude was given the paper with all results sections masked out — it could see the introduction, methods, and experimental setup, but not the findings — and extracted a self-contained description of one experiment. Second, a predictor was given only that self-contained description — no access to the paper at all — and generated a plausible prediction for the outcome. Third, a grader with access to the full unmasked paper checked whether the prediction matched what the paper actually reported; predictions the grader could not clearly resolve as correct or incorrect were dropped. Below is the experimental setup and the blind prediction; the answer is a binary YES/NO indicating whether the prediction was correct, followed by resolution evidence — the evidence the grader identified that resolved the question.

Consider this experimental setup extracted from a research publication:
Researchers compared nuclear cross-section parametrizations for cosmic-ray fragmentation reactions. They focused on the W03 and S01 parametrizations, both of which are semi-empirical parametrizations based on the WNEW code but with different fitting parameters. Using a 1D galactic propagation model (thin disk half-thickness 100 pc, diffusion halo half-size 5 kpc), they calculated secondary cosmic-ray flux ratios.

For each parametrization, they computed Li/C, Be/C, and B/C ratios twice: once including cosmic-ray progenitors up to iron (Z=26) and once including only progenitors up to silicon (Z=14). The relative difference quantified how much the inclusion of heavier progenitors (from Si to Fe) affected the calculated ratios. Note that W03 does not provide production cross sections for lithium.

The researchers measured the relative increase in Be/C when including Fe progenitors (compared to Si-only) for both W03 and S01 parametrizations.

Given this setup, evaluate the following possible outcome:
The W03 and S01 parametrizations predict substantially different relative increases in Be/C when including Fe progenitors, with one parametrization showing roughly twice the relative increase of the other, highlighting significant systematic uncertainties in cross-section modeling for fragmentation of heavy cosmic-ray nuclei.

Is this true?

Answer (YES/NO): NO